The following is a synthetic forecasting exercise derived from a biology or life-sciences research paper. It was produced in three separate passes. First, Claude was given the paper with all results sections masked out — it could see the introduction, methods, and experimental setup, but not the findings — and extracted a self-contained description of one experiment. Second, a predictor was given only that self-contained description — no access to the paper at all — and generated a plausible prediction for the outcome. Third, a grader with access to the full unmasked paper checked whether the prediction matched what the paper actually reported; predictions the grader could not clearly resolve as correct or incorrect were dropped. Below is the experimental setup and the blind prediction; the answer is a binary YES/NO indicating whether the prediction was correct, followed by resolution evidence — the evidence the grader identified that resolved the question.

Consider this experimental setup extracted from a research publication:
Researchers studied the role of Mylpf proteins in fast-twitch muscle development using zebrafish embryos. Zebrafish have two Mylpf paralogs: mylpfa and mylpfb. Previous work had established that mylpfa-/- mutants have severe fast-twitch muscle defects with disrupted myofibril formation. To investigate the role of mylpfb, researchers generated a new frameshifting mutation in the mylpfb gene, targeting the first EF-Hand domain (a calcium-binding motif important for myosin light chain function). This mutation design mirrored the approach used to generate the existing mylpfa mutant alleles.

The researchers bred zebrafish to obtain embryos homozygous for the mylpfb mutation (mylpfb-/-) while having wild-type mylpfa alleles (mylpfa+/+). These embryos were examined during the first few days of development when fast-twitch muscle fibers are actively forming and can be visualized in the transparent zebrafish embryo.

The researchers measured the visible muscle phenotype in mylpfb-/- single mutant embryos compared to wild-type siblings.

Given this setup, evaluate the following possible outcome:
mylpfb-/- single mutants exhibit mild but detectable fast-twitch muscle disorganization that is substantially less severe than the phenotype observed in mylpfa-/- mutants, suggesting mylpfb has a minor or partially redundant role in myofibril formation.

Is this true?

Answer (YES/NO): NO